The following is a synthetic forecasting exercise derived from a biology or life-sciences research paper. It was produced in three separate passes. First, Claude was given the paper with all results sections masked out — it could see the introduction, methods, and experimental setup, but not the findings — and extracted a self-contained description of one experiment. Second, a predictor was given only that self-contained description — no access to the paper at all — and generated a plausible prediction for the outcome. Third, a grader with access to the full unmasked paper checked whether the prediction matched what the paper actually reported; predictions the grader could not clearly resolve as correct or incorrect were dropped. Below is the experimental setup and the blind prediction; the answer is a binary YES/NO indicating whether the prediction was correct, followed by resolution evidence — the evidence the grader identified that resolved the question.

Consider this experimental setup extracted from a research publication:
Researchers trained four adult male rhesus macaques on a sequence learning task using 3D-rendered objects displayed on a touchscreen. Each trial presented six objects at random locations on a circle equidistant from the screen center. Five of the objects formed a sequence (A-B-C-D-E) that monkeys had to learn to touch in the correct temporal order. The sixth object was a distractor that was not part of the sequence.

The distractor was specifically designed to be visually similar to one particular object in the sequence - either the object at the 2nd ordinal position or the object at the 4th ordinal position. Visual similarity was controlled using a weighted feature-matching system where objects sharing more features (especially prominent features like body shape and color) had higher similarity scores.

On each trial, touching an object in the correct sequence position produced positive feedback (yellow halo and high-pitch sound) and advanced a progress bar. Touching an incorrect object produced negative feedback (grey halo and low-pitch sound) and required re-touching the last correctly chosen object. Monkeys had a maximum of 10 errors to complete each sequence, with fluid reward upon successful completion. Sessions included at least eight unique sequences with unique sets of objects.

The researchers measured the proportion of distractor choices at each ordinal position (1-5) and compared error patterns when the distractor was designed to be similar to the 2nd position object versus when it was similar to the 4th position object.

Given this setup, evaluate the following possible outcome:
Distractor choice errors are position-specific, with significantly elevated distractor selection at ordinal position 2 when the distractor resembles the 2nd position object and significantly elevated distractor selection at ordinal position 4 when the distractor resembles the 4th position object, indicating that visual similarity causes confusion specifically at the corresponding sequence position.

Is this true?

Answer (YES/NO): YES